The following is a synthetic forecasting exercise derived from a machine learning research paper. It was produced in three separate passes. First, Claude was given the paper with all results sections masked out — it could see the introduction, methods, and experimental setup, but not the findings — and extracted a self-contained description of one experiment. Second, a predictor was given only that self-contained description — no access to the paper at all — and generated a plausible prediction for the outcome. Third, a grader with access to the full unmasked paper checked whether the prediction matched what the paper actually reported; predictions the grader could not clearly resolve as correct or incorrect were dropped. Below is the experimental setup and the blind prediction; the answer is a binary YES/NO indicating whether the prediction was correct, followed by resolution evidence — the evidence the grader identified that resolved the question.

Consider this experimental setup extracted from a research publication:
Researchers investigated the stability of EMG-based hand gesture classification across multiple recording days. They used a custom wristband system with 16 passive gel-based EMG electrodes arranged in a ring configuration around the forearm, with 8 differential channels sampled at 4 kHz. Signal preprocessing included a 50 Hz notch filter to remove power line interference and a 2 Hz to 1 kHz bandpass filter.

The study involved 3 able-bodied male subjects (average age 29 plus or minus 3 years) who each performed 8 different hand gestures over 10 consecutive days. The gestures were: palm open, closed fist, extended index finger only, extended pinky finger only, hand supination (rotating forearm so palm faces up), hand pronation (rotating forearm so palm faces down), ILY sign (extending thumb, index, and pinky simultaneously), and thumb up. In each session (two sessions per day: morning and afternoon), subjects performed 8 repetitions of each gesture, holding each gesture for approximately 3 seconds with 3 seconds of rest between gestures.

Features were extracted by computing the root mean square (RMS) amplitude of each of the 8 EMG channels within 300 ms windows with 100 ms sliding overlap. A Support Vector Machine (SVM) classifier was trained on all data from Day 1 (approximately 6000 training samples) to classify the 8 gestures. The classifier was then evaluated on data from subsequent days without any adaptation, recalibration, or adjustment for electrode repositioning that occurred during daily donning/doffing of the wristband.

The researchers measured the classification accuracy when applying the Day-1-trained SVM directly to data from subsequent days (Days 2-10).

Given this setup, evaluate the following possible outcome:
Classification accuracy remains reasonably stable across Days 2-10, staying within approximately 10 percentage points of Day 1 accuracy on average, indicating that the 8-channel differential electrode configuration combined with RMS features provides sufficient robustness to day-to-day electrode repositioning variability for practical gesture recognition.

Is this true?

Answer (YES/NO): NO